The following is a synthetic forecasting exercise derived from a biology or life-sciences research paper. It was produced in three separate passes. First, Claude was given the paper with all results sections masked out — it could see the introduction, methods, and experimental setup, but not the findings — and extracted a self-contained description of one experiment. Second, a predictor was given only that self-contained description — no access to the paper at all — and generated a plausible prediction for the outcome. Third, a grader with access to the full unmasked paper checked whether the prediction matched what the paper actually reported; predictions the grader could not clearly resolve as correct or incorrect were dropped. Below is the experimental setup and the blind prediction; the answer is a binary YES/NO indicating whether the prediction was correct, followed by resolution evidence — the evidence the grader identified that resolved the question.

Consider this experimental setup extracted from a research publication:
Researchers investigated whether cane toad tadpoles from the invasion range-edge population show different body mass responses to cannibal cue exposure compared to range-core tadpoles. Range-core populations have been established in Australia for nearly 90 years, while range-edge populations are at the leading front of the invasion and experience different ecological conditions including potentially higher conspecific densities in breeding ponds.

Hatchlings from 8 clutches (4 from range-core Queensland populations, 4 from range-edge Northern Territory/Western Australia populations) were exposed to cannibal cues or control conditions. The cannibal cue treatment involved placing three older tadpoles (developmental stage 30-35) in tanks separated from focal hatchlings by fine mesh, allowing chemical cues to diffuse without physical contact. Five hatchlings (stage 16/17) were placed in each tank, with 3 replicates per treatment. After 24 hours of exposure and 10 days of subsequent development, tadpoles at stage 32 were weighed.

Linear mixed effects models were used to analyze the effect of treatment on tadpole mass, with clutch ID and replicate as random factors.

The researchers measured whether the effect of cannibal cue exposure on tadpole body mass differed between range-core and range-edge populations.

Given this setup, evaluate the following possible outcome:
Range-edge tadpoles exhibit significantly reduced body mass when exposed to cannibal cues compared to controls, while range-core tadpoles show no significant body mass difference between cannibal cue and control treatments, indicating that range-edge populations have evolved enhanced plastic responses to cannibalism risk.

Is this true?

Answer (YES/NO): YES